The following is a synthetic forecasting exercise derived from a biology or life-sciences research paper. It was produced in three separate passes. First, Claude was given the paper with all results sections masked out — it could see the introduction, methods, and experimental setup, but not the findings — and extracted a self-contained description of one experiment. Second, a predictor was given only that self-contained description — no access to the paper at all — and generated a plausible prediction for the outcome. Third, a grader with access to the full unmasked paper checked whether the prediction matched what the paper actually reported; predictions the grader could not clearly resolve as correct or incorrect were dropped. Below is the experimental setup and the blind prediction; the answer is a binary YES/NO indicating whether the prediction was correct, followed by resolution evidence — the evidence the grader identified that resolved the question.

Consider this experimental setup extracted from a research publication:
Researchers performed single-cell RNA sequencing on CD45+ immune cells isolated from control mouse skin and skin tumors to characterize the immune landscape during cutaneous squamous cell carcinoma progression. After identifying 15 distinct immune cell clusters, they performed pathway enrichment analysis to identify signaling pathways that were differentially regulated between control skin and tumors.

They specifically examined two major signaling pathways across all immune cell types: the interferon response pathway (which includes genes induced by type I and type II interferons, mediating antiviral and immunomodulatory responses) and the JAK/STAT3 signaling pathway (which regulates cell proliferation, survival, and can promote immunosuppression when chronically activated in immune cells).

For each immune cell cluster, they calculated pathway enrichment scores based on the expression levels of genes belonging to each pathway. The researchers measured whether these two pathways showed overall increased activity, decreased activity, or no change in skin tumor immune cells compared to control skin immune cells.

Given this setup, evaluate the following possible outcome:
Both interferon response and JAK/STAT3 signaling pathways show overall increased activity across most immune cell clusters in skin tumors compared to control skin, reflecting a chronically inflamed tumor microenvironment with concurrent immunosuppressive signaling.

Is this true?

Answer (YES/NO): YES